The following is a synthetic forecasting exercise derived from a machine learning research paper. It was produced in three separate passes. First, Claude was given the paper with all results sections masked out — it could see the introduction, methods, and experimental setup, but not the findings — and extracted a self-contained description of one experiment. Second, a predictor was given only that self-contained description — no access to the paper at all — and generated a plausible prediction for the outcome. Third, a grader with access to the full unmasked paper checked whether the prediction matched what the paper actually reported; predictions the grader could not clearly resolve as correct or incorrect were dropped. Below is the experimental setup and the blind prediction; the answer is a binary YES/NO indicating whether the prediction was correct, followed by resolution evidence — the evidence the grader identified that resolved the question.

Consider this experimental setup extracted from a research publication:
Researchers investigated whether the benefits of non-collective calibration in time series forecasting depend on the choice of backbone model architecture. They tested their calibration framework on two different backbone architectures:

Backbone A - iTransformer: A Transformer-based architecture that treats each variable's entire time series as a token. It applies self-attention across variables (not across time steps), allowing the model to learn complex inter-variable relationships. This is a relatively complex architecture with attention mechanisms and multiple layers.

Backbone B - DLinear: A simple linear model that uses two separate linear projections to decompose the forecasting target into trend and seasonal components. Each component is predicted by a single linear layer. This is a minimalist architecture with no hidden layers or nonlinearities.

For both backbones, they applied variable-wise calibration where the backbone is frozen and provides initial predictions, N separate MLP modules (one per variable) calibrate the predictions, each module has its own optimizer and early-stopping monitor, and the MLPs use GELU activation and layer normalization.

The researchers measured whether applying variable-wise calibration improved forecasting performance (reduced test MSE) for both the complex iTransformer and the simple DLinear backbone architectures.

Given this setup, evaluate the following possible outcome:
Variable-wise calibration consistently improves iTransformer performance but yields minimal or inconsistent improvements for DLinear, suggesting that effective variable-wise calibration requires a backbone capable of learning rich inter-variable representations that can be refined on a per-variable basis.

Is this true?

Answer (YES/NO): NO